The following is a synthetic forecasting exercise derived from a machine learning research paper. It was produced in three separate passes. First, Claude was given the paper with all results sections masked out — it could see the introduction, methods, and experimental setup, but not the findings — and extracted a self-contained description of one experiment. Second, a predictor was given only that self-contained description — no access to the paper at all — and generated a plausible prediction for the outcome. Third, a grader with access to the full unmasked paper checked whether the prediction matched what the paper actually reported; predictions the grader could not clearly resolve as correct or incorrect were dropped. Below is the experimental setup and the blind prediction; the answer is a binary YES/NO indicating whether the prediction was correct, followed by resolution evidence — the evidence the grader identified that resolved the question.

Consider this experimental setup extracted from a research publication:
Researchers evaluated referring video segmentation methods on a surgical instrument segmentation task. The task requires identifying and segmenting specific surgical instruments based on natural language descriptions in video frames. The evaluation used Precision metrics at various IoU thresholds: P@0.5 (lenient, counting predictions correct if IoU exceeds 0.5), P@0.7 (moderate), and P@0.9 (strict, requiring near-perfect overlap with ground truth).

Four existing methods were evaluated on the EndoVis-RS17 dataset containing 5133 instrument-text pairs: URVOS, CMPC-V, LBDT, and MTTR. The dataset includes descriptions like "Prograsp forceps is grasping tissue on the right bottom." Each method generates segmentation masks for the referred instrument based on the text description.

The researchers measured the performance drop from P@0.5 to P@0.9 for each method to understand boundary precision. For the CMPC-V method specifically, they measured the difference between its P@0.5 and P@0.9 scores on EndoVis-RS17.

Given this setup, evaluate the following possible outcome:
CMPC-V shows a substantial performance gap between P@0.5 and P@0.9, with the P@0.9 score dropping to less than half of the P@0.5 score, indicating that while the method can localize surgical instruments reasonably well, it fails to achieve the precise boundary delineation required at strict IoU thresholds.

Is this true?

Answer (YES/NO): YES